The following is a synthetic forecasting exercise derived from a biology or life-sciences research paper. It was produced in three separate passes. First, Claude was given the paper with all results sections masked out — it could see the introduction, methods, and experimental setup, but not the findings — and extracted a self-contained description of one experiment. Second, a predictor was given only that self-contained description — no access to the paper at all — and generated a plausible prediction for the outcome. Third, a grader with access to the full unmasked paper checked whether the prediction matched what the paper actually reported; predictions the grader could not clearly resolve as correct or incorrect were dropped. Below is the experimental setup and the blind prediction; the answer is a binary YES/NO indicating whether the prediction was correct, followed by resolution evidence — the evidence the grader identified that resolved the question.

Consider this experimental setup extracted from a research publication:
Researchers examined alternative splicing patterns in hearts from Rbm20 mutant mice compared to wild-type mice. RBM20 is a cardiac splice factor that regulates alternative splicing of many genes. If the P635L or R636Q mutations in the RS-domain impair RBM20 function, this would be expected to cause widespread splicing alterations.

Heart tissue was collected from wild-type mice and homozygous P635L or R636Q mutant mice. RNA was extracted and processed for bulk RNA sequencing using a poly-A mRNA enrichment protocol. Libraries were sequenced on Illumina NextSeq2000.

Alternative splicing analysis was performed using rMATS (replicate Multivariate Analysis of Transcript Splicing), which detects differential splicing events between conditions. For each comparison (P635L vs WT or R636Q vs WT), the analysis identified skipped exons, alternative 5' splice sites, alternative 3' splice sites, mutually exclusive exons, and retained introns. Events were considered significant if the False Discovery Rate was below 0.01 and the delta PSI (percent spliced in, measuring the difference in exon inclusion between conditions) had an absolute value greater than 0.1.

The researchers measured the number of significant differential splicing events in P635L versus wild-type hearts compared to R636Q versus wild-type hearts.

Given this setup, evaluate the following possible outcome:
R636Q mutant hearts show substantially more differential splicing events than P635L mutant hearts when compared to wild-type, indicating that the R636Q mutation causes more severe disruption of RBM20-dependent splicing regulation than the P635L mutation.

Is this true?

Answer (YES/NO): NO